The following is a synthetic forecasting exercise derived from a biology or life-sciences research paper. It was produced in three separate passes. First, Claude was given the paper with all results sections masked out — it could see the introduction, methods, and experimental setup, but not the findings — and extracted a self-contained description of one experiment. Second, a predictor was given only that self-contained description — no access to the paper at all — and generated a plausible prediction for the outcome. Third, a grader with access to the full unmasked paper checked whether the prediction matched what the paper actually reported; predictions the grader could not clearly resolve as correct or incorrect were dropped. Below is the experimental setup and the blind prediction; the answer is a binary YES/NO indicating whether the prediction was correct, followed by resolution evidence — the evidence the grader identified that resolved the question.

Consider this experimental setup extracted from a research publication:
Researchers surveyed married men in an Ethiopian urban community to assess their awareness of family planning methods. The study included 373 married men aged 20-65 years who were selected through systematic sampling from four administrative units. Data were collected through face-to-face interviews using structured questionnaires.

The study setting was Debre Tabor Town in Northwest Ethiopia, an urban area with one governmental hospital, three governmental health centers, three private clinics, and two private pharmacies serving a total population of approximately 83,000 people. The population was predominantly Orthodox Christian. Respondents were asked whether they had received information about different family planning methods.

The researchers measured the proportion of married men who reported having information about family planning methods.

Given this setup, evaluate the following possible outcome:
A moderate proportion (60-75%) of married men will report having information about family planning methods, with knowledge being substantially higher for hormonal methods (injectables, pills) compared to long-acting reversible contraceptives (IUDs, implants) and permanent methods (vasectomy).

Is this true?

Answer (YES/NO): NO